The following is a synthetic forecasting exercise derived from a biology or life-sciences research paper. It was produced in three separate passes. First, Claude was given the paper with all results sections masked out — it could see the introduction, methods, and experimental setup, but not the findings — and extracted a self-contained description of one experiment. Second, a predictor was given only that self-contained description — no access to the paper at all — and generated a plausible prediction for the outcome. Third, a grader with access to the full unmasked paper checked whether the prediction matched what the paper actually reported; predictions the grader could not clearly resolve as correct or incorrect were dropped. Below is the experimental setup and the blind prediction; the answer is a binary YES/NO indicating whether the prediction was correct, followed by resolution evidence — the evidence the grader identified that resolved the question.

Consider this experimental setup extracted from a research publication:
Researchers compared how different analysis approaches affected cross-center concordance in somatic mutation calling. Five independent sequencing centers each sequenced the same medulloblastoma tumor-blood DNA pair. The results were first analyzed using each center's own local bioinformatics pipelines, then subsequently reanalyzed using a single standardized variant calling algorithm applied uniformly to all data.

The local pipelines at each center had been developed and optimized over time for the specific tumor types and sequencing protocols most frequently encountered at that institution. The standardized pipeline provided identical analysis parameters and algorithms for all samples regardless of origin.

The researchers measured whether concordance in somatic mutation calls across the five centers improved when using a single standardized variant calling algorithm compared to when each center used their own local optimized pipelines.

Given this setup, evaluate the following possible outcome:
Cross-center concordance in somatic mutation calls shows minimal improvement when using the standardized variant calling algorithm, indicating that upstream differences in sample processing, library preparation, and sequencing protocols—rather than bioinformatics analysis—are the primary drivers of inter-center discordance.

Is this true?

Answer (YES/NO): NO